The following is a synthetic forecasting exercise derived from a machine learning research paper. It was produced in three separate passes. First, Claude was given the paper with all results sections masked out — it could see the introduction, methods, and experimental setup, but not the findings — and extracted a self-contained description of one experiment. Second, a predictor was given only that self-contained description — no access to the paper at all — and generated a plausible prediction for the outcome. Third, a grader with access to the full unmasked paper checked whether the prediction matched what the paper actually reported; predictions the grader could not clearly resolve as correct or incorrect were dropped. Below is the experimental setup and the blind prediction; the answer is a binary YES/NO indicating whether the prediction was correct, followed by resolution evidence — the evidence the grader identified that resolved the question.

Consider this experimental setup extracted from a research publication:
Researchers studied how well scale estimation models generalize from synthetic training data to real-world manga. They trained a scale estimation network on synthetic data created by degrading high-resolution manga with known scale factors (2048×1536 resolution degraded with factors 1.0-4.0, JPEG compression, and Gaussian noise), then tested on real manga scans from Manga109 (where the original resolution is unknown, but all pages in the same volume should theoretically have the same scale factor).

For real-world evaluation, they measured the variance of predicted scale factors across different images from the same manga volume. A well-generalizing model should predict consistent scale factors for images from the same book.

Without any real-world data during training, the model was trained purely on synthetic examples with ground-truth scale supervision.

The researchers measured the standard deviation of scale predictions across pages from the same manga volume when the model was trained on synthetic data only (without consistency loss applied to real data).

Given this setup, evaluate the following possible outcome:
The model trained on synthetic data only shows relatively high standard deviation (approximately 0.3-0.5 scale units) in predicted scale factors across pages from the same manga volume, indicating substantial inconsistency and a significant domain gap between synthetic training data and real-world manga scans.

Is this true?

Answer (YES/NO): YES